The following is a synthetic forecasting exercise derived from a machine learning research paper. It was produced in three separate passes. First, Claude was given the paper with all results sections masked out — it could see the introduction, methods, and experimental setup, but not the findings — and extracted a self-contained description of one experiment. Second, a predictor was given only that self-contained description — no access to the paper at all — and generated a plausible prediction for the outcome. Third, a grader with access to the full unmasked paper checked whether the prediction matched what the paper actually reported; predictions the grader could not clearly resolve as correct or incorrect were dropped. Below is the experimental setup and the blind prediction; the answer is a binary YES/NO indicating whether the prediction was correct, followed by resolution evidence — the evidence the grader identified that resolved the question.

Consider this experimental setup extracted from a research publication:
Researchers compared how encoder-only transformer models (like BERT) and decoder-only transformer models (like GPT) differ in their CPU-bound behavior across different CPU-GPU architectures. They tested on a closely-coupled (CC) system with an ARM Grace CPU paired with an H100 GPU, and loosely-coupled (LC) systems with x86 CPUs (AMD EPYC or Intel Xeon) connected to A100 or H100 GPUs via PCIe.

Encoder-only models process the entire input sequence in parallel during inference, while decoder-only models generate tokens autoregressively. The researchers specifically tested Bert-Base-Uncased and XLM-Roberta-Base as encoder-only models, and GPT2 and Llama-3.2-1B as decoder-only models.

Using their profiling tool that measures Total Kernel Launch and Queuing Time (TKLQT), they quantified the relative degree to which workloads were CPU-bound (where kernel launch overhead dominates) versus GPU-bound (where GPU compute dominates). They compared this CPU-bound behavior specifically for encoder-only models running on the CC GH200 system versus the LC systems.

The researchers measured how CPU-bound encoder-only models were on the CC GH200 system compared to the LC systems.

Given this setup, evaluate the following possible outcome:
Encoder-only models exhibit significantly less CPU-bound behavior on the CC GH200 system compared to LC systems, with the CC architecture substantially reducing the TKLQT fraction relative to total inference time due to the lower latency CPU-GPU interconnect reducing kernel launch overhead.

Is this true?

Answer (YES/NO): NO